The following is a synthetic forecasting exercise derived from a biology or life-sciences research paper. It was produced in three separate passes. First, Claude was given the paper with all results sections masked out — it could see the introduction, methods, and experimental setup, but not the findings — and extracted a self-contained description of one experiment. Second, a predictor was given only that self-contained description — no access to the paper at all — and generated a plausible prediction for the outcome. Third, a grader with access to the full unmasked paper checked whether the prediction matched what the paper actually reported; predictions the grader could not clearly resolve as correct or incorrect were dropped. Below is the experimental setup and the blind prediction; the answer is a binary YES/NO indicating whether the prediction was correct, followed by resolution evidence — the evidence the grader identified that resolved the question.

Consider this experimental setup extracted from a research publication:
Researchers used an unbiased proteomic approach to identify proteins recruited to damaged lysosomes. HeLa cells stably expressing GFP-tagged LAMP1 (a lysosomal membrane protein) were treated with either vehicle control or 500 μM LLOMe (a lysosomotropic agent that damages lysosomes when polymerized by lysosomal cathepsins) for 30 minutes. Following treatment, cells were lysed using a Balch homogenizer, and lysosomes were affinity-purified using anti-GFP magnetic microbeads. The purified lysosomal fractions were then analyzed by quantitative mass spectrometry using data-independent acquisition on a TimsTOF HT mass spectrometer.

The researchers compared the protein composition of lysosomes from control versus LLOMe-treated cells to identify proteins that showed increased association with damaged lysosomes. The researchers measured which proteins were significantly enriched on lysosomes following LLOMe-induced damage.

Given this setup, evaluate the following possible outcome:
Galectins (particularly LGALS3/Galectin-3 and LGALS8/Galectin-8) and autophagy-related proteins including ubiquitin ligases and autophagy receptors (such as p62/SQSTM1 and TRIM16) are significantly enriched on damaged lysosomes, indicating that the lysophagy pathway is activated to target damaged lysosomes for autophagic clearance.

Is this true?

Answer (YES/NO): YES